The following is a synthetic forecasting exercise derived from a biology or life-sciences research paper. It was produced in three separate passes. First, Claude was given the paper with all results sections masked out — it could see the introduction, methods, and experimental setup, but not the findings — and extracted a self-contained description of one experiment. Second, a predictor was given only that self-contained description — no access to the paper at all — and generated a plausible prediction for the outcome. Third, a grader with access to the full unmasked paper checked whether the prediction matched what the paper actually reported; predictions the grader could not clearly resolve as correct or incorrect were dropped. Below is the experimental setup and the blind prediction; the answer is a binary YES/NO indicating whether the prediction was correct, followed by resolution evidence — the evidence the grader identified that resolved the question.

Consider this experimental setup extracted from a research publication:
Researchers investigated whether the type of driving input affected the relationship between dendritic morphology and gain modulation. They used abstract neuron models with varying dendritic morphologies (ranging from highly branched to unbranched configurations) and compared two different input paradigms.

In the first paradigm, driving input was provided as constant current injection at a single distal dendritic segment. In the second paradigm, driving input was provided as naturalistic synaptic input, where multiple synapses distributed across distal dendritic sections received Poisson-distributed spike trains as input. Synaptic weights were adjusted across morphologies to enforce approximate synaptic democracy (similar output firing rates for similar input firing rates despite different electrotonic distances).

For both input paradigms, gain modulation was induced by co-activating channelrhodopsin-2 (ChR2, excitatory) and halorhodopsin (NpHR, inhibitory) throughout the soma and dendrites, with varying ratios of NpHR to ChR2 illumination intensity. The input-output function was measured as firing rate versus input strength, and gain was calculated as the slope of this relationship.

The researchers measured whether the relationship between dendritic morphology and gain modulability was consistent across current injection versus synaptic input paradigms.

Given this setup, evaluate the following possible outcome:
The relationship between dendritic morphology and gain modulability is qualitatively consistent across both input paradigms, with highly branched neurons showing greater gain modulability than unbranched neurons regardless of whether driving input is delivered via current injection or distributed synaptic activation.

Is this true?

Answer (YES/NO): NO